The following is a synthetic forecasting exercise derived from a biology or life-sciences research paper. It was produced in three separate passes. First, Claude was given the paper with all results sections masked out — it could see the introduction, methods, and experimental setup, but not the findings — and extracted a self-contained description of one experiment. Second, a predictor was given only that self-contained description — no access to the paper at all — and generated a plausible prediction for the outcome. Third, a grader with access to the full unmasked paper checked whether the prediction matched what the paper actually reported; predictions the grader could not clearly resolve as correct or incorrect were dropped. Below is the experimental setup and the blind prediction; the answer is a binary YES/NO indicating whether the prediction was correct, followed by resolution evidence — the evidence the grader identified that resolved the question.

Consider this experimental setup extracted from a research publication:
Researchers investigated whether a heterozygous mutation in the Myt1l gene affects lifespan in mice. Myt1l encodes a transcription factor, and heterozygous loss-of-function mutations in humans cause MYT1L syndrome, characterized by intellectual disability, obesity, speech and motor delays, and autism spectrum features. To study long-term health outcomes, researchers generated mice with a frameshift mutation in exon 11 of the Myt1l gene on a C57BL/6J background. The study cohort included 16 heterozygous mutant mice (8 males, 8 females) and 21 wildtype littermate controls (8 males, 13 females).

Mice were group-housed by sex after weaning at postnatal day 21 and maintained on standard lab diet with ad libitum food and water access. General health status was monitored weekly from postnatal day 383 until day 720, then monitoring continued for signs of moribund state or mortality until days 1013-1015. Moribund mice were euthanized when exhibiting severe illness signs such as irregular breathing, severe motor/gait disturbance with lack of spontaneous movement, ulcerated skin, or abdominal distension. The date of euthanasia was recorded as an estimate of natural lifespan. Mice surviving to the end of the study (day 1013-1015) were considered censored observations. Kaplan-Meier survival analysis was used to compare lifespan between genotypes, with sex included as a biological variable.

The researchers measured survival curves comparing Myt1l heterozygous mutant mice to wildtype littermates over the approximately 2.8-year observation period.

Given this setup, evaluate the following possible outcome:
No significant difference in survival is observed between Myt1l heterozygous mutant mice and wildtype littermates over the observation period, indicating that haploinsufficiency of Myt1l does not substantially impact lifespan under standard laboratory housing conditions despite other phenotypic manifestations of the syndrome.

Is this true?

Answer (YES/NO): YES